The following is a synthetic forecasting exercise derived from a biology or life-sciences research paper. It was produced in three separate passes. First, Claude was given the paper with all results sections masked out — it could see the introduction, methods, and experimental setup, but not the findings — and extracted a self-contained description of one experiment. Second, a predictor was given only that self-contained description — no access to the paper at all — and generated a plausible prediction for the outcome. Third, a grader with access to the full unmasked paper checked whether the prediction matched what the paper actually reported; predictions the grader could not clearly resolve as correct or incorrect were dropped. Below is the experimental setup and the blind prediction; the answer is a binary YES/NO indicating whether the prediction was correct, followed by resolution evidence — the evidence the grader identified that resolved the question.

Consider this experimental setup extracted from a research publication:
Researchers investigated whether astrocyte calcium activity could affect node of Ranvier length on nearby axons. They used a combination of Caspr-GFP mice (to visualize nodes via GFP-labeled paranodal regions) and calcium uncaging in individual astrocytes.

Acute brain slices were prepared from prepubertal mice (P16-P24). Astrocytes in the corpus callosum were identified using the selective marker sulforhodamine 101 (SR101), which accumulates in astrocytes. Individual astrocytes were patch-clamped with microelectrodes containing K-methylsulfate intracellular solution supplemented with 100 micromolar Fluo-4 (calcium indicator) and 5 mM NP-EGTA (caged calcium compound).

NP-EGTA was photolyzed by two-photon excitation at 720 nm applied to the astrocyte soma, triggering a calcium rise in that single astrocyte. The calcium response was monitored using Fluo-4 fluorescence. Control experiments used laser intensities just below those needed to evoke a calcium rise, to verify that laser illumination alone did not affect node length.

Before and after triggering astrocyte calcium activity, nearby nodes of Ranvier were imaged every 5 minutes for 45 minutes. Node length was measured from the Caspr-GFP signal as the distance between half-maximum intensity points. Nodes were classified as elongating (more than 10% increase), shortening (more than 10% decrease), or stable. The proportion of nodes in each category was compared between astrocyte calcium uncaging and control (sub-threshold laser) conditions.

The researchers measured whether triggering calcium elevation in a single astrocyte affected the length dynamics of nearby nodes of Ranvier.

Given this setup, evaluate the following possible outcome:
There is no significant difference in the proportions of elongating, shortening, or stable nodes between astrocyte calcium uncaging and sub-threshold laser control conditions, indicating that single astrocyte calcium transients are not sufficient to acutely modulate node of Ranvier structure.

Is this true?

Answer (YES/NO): NO